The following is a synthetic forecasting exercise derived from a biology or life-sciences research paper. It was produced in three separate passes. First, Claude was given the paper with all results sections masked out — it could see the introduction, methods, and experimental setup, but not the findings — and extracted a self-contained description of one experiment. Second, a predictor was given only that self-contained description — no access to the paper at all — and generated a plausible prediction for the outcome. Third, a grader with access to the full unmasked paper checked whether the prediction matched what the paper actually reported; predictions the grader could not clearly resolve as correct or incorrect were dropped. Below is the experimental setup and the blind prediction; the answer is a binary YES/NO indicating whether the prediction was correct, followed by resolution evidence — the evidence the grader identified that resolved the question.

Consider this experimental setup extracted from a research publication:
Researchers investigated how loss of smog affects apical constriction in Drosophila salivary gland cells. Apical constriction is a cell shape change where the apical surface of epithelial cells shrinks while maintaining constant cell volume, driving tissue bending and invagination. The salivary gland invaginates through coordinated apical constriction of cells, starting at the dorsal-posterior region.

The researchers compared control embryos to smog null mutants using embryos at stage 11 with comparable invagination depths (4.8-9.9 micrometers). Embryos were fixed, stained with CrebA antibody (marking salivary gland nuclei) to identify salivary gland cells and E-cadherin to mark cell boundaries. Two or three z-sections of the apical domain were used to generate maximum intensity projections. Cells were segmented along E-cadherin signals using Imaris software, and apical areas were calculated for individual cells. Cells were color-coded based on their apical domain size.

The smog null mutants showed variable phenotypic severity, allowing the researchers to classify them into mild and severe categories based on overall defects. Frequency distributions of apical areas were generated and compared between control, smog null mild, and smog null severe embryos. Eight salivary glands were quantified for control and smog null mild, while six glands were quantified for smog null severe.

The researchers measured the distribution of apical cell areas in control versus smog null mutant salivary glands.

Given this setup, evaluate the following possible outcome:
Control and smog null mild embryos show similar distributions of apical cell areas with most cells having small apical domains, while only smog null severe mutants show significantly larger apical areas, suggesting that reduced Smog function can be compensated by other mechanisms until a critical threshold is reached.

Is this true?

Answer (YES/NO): NO